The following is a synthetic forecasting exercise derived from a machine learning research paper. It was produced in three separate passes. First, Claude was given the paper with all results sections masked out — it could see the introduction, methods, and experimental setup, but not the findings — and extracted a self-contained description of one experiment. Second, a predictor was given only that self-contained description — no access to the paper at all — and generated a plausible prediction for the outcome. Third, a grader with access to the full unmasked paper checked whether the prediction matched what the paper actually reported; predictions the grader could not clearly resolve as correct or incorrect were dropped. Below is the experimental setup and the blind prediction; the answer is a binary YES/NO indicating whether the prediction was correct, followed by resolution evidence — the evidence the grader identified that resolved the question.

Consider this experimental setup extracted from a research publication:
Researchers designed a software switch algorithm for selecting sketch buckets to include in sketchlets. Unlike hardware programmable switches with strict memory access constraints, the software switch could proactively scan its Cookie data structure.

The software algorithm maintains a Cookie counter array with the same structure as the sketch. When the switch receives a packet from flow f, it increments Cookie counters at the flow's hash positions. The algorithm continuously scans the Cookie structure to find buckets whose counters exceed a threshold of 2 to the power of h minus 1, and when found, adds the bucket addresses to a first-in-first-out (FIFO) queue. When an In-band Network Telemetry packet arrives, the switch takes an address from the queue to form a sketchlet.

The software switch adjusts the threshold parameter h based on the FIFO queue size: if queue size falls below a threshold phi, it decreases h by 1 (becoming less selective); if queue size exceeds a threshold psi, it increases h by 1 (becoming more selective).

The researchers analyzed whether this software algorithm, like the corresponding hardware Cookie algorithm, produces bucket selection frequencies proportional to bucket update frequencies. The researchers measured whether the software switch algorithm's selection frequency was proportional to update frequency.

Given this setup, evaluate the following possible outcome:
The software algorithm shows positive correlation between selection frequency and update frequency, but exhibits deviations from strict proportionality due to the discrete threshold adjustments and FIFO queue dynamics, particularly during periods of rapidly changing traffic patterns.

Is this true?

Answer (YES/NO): NO